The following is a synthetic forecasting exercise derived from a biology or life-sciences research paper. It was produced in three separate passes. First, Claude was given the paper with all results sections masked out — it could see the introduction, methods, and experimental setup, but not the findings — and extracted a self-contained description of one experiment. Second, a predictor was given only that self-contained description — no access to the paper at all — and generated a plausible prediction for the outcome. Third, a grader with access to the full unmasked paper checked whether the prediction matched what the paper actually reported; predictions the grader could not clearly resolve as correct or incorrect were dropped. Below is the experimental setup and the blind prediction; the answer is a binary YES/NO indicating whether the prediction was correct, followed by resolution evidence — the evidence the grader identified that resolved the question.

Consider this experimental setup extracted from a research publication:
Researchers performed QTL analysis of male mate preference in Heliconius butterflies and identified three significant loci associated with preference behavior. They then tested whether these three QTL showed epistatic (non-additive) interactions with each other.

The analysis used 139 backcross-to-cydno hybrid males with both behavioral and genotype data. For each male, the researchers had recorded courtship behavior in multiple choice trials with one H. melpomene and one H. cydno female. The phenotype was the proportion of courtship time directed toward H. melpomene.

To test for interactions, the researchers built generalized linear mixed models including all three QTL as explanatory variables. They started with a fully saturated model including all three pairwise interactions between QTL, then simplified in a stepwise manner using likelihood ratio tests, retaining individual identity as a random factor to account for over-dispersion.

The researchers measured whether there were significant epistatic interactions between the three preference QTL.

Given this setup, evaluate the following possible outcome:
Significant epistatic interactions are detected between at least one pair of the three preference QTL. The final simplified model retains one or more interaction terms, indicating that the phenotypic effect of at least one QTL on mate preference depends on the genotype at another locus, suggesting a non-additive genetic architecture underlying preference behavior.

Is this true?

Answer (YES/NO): NO